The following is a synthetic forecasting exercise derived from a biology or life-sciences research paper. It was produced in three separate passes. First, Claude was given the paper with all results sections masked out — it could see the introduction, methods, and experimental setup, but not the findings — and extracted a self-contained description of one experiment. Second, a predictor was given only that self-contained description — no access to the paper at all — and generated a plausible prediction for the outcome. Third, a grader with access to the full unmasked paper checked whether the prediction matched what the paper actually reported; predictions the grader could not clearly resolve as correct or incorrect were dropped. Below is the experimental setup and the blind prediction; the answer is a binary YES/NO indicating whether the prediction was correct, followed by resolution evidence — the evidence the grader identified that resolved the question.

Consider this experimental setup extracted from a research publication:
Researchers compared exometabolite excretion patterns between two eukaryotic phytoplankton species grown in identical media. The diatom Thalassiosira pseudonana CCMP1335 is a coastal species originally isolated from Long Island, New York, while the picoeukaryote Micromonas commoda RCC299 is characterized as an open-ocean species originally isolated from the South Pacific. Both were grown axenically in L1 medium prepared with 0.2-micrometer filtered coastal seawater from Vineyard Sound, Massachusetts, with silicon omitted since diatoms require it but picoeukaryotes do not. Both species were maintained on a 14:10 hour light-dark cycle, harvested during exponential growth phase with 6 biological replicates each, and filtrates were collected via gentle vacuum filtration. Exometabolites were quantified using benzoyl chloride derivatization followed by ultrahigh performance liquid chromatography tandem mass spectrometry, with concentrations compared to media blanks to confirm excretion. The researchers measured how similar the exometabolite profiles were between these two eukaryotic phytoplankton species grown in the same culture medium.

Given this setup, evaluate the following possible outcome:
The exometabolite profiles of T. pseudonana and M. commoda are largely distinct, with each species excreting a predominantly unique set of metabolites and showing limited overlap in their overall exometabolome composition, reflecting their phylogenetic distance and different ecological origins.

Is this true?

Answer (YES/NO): NO